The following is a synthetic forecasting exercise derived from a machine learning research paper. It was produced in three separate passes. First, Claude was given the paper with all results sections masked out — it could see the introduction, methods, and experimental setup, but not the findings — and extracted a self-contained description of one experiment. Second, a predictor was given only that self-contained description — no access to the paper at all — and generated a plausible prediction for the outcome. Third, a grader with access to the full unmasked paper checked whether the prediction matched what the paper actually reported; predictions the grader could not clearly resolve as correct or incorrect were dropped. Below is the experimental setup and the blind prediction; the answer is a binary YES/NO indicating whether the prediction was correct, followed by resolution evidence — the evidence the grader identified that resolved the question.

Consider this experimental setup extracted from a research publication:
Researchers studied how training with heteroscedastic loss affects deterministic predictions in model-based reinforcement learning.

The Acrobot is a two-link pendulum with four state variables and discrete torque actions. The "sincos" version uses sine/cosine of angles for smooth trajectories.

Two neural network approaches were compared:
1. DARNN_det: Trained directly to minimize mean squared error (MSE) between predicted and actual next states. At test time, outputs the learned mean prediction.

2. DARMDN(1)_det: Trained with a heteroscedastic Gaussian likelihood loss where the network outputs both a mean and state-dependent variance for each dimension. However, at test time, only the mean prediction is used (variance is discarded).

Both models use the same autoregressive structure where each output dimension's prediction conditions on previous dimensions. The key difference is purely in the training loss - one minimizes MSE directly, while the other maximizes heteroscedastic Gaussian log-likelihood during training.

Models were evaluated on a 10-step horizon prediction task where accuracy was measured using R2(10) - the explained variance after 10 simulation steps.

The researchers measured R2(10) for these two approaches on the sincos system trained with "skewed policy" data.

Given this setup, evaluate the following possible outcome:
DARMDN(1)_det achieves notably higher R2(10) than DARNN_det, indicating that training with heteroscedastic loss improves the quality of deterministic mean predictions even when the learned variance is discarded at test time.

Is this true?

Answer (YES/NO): NO